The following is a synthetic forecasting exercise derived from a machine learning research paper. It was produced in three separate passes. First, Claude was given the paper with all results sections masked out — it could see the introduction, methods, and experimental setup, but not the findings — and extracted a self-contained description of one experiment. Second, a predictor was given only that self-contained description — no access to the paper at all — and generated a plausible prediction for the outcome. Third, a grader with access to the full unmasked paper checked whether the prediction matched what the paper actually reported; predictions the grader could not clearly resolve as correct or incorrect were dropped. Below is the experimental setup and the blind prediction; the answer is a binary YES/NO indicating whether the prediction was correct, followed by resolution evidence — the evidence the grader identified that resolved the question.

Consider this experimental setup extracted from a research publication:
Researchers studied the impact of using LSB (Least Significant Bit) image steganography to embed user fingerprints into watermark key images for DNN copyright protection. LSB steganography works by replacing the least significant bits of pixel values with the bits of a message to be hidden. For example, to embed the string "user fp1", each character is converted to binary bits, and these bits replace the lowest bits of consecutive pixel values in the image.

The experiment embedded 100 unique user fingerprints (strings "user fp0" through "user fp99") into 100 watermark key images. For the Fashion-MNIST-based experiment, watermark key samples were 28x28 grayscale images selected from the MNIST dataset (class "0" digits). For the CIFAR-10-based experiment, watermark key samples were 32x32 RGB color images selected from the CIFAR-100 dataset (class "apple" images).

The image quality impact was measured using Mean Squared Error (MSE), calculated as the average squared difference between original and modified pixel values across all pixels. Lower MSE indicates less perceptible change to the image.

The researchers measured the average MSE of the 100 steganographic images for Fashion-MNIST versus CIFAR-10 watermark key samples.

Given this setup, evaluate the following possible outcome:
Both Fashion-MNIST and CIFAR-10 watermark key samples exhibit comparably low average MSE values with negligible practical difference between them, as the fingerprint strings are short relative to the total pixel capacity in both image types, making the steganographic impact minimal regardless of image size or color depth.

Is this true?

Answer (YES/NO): NO